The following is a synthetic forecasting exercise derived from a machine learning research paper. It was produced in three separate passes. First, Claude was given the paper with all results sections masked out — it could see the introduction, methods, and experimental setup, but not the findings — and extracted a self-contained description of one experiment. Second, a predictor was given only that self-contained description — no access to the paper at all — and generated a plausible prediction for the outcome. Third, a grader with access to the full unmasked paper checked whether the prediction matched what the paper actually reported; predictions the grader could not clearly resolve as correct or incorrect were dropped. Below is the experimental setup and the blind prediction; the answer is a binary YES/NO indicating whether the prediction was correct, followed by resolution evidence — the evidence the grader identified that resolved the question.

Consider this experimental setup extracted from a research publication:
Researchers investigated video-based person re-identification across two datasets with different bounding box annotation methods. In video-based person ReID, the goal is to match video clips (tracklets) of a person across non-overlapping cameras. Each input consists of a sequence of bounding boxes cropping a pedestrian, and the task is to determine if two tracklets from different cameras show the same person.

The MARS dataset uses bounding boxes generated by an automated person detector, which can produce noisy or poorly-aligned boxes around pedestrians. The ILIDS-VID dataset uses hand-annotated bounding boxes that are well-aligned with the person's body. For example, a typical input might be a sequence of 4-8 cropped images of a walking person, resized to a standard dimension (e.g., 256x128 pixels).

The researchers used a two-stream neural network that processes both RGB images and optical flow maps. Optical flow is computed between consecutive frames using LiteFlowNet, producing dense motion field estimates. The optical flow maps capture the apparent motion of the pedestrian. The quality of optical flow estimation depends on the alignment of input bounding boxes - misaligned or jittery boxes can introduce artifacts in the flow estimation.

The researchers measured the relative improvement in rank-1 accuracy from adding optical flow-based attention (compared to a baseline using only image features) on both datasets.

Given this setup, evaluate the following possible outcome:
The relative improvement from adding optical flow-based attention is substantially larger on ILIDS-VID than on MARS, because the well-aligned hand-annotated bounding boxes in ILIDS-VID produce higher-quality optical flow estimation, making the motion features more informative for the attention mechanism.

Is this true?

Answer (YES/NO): YES